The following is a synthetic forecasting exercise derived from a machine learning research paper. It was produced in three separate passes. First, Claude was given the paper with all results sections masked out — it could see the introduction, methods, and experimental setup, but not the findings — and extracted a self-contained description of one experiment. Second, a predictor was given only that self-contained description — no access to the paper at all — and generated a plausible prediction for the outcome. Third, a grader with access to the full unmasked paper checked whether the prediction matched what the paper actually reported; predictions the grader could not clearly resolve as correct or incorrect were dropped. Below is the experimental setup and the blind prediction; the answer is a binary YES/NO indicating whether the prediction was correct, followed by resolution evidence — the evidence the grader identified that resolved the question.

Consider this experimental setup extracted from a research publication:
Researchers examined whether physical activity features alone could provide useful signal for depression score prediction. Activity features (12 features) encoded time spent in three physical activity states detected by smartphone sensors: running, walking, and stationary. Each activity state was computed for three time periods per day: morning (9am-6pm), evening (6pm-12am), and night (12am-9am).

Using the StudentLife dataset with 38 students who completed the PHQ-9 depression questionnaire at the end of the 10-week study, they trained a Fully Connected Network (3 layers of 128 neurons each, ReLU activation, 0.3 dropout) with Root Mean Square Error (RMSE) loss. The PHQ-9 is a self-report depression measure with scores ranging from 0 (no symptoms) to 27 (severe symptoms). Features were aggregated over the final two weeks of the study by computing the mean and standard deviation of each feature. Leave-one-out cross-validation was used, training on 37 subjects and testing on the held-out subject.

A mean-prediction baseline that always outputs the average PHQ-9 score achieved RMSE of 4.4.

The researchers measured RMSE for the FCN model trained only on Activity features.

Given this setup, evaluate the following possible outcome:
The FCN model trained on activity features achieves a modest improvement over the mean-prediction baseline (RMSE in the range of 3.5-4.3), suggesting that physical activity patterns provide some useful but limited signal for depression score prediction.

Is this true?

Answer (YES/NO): NO